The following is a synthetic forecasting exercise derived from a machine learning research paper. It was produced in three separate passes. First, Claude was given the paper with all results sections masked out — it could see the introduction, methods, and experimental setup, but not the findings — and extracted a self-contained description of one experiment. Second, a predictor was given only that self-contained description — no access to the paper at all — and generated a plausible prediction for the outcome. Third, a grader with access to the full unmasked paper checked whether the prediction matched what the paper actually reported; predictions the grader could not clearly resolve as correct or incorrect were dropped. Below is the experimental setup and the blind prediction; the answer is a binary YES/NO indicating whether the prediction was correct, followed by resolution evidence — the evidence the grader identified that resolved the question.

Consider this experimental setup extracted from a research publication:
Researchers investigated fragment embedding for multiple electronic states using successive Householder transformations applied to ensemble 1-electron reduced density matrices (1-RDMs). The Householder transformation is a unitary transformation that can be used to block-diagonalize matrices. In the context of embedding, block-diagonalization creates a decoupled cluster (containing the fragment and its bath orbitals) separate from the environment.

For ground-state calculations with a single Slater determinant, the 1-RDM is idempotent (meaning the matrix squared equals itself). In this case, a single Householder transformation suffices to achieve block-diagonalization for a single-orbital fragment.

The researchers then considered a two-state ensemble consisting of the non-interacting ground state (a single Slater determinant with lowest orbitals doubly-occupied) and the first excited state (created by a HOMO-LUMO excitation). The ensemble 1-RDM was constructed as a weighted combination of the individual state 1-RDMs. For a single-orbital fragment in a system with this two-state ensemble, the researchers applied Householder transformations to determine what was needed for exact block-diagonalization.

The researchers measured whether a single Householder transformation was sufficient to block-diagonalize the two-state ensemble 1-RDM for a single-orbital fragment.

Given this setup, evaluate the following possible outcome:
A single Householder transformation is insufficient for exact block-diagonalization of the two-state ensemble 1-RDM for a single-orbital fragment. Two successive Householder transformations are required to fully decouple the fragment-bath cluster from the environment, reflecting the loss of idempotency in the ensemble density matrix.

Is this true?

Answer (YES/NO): NO